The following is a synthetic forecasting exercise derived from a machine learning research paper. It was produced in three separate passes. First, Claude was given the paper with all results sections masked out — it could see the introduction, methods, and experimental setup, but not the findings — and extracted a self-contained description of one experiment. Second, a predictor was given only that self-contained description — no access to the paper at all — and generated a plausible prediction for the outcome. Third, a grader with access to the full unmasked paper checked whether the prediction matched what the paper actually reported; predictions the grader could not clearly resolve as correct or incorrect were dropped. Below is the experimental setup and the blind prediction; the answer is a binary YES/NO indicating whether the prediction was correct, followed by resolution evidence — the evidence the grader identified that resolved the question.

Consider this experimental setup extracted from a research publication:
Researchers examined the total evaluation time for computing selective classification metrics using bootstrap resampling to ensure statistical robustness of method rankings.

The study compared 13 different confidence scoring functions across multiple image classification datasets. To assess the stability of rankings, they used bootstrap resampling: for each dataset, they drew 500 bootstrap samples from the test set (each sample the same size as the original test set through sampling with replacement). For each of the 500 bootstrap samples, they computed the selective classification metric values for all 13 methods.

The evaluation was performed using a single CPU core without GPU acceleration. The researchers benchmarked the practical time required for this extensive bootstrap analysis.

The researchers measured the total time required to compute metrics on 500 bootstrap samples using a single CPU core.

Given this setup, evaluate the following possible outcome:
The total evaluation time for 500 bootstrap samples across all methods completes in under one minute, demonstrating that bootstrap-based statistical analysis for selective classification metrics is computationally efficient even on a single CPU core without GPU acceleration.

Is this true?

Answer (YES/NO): NO